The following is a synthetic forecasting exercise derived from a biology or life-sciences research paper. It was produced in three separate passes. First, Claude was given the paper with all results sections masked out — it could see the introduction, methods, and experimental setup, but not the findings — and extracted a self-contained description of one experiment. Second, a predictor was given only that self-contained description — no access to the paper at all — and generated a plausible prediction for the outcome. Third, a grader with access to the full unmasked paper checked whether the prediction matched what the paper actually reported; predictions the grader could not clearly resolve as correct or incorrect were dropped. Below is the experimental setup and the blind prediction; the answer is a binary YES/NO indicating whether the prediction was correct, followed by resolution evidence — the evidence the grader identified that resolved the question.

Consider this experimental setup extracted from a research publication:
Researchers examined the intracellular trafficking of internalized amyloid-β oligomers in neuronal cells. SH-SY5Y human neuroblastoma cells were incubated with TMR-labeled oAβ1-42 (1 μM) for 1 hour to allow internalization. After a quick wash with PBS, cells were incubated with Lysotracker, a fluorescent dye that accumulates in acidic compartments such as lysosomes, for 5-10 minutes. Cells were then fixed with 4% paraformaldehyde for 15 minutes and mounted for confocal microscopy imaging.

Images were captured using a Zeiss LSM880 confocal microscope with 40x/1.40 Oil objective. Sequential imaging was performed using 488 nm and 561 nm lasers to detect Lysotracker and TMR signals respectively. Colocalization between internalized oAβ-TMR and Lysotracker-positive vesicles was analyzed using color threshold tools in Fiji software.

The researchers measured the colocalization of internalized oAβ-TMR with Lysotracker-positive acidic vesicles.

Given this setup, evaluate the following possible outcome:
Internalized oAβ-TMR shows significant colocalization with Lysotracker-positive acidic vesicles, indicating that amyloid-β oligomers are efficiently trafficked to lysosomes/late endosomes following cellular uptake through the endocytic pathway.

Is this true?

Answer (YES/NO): YES